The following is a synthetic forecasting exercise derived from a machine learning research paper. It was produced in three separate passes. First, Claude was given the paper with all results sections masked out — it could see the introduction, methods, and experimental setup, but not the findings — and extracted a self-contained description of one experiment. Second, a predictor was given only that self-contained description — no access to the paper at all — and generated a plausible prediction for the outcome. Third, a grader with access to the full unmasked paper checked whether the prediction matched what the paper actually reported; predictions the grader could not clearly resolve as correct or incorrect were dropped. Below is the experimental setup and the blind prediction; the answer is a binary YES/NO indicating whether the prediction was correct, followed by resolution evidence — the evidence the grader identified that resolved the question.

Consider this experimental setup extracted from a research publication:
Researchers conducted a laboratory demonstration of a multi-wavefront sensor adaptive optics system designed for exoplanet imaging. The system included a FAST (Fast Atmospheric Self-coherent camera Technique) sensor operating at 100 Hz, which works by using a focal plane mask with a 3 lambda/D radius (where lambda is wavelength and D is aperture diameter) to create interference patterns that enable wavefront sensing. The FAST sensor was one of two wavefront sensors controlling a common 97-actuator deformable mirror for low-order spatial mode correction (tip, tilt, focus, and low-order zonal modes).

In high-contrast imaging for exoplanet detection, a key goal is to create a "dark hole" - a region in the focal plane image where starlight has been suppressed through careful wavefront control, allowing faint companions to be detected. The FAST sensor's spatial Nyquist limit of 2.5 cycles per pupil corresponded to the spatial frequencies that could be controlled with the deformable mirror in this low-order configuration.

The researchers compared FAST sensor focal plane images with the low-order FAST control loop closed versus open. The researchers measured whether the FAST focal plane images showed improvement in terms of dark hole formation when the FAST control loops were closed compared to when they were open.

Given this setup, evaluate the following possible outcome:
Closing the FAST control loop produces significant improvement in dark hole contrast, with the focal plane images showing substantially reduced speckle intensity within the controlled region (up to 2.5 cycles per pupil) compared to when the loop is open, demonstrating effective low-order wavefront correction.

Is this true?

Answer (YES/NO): NO